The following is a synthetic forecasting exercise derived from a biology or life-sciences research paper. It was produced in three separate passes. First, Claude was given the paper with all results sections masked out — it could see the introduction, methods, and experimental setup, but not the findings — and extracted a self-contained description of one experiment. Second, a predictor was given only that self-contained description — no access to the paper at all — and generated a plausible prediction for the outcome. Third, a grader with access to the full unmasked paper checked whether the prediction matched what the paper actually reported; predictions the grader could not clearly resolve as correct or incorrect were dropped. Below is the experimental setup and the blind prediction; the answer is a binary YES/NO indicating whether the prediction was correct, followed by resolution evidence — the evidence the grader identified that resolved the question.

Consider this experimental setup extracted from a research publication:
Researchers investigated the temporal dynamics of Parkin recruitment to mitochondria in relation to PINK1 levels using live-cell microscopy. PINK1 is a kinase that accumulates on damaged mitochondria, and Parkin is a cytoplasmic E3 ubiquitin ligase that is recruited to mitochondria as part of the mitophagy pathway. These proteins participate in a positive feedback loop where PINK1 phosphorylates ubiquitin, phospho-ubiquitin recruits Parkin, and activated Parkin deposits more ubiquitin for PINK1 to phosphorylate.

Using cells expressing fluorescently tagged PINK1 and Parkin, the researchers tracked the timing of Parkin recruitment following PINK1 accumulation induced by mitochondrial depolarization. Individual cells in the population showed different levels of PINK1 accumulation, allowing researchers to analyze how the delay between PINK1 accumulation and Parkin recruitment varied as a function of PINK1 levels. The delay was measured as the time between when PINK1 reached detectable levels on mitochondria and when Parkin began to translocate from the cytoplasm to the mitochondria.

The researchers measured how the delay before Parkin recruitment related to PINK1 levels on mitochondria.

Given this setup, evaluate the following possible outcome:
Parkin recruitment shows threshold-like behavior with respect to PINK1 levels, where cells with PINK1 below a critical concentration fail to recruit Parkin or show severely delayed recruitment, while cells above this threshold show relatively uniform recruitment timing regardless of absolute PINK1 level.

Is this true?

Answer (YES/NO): NO